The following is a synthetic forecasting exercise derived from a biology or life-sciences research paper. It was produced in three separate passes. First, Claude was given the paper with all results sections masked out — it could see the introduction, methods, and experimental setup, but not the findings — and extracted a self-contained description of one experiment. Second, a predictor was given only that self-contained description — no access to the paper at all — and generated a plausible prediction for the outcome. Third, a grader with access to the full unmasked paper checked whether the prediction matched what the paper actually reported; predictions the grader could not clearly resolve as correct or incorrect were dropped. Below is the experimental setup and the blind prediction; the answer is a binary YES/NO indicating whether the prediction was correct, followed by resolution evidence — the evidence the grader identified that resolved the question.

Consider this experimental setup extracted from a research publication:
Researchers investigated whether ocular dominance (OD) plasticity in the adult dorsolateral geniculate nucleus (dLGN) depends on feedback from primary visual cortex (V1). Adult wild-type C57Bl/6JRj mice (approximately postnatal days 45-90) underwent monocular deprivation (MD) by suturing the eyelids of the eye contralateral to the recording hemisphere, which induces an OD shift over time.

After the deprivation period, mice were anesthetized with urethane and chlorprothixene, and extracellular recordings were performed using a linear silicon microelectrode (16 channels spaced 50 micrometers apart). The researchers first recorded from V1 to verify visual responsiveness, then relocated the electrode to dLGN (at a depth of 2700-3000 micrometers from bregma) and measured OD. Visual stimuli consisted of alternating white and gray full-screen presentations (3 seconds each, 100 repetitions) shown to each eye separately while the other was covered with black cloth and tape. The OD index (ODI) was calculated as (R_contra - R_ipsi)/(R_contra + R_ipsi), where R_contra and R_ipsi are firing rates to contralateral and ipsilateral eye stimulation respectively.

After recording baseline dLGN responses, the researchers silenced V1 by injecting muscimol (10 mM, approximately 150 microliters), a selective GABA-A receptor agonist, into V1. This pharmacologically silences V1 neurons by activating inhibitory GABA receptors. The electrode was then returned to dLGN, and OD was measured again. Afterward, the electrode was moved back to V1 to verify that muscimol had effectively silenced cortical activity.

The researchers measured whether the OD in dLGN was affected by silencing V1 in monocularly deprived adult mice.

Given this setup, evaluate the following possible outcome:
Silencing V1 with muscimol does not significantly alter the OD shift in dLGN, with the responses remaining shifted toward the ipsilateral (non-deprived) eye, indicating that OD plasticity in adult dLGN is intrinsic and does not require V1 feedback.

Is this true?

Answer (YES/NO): YES